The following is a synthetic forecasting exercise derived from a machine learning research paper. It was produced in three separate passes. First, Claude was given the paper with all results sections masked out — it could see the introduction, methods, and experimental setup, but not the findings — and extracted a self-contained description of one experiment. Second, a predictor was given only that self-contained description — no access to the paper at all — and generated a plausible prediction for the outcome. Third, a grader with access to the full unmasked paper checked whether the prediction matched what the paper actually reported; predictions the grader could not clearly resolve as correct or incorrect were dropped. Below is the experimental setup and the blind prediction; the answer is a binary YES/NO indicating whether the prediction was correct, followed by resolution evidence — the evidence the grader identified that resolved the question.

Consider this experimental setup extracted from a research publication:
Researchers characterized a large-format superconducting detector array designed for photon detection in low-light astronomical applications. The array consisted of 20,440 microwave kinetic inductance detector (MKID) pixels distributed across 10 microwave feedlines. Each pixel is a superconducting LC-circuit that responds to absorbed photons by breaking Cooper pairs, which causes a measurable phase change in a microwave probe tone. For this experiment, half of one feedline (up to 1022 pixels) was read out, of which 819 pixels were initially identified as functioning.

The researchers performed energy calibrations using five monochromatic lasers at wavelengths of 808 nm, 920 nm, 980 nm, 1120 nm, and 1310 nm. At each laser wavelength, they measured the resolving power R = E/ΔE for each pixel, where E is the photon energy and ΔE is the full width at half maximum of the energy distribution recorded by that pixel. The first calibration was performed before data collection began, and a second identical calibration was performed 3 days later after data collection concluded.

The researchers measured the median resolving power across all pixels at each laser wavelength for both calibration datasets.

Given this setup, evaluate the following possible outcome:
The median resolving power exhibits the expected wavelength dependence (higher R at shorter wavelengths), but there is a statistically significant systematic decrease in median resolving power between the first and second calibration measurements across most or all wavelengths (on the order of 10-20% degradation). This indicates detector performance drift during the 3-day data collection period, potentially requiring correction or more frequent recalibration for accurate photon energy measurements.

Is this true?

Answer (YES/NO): NO